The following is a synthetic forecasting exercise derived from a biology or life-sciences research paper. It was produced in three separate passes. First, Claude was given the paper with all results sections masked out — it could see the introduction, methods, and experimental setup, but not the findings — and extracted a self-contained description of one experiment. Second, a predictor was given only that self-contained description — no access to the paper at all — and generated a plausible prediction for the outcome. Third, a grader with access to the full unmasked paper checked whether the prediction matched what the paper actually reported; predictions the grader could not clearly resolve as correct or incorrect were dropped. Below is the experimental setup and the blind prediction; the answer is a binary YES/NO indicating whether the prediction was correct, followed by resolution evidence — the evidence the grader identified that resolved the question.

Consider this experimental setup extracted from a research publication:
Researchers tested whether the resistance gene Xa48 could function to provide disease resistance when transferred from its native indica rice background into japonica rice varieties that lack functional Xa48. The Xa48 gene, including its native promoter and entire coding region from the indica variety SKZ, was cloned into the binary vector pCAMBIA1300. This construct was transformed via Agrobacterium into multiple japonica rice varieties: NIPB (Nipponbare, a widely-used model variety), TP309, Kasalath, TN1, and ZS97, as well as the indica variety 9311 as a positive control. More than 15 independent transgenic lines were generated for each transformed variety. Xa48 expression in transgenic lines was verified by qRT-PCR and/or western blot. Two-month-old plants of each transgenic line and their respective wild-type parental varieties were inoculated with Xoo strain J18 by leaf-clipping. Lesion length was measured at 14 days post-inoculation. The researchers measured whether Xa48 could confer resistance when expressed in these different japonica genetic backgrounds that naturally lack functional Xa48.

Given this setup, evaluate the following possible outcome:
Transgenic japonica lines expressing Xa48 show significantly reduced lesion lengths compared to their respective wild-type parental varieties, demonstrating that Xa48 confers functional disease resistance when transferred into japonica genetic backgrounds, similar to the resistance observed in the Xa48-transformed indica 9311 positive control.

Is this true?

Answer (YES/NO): YES